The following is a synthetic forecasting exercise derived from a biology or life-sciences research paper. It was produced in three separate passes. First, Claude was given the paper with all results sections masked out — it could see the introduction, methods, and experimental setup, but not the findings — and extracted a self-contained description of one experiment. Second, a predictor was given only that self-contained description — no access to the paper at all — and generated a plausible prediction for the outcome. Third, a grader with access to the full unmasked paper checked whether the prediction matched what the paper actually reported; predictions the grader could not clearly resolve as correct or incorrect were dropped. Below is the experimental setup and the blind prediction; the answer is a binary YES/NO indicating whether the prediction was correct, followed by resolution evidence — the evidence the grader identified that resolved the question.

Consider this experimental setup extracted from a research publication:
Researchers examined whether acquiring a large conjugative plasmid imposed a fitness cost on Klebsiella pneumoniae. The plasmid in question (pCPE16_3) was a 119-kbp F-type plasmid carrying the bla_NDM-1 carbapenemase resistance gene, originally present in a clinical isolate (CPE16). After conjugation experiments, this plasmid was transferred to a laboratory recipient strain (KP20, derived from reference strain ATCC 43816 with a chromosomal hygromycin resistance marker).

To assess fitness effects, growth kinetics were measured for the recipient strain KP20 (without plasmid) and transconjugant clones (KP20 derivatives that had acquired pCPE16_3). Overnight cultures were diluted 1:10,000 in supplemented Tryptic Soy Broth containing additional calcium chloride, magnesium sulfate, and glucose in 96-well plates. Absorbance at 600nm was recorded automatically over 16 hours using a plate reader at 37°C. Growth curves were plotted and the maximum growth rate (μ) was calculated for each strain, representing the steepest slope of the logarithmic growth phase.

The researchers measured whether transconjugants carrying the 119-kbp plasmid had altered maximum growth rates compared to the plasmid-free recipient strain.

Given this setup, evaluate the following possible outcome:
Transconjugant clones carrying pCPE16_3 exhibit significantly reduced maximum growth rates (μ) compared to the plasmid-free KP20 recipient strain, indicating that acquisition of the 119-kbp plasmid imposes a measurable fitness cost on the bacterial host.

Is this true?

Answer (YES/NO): NO